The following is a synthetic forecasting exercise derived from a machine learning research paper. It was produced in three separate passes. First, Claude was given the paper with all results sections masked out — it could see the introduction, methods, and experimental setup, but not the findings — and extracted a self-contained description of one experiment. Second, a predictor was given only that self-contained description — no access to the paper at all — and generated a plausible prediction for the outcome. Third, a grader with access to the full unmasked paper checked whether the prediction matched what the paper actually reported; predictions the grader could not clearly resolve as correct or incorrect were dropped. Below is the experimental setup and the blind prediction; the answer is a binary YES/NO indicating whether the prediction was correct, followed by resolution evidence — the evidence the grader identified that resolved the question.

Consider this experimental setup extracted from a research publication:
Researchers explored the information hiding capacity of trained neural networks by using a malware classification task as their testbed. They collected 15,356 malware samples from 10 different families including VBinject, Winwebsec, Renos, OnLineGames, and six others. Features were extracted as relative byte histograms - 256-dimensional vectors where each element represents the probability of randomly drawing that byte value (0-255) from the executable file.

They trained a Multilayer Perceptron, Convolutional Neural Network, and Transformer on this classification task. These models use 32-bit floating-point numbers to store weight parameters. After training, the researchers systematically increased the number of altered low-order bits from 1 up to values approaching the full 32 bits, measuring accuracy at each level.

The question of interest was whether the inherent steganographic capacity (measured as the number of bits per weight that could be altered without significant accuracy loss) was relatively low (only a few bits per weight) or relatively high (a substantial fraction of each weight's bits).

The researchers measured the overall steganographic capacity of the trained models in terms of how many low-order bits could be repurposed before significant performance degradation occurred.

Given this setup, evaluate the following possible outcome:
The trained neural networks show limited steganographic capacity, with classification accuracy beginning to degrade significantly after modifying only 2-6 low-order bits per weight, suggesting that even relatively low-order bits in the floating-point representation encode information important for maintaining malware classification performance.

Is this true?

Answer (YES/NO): NO